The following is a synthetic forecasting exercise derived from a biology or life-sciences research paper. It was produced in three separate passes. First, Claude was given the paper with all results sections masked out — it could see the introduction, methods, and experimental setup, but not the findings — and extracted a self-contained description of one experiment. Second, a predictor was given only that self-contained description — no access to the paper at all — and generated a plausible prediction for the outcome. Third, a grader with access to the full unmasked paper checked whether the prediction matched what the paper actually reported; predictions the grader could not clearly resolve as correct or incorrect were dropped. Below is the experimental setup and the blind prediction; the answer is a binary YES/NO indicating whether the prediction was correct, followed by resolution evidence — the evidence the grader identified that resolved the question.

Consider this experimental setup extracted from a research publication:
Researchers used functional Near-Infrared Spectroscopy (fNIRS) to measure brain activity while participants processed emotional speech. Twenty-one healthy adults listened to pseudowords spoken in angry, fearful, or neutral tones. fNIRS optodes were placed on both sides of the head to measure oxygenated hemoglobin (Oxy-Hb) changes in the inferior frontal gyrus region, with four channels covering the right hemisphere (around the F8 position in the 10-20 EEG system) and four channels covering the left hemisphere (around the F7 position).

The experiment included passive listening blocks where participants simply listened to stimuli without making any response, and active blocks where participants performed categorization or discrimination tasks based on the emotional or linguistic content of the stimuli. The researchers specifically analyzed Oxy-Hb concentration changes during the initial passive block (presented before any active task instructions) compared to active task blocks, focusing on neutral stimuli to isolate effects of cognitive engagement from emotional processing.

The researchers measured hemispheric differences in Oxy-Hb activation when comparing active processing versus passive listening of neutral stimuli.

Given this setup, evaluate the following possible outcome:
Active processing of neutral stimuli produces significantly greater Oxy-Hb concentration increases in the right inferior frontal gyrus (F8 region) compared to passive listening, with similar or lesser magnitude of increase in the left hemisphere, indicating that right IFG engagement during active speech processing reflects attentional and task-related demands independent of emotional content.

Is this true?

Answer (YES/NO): NO